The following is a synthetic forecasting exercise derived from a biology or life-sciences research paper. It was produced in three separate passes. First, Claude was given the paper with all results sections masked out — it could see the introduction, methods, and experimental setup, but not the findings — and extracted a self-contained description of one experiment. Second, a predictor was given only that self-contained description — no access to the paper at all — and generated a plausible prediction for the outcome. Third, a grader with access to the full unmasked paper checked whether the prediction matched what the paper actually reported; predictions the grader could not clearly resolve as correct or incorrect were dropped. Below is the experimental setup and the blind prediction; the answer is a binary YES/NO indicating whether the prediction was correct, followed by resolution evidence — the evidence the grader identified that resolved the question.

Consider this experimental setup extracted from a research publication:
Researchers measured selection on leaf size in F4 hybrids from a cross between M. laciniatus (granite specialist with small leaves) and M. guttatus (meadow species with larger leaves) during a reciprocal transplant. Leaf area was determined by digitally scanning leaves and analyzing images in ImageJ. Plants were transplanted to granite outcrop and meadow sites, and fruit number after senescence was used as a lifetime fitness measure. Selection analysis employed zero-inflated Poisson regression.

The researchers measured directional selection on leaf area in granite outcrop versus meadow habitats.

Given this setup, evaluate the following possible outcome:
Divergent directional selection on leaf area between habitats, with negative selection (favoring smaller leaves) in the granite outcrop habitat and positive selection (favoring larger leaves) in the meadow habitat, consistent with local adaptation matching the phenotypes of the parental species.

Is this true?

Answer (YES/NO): NO